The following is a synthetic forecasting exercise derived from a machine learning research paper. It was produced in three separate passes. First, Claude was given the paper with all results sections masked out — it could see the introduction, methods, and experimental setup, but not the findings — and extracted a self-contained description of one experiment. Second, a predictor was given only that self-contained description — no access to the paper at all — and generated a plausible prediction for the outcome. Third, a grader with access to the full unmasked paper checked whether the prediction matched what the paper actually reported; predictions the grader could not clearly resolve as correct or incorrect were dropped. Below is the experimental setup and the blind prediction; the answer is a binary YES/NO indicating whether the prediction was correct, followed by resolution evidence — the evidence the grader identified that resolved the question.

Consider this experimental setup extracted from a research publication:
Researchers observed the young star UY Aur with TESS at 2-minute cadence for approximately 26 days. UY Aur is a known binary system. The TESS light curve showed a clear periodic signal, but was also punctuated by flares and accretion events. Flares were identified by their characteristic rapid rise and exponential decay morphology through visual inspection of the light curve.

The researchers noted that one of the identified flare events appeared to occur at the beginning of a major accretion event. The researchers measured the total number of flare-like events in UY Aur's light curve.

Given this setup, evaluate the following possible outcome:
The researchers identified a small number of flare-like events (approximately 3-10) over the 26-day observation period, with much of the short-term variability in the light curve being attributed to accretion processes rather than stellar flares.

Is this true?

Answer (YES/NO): YES